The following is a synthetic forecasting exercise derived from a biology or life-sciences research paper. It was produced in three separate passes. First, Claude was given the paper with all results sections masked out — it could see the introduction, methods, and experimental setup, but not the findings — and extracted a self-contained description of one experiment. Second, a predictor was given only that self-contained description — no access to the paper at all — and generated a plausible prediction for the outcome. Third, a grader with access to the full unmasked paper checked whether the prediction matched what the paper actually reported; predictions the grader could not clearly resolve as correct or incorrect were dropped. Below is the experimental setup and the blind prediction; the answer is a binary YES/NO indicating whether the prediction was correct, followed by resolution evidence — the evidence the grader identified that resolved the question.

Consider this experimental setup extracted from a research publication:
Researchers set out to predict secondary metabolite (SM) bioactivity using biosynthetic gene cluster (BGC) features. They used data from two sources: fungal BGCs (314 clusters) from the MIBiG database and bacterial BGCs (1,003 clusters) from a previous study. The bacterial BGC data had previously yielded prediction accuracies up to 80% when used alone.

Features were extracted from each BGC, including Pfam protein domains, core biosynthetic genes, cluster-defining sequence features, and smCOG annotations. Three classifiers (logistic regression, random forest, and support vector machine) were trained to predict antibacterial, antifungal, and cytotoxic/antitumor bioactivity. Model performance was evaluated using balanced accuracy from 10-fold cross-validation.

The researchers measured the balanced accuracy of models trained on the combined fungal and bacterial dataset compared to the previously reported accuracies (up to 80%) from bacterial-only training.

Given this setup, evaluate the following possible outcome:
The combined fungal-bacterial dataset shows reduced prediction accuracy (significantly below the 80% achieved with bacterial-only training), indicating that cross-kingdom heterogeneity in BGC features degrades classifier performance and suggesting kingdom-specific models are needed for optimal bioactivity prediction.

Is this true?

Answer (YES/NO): NO